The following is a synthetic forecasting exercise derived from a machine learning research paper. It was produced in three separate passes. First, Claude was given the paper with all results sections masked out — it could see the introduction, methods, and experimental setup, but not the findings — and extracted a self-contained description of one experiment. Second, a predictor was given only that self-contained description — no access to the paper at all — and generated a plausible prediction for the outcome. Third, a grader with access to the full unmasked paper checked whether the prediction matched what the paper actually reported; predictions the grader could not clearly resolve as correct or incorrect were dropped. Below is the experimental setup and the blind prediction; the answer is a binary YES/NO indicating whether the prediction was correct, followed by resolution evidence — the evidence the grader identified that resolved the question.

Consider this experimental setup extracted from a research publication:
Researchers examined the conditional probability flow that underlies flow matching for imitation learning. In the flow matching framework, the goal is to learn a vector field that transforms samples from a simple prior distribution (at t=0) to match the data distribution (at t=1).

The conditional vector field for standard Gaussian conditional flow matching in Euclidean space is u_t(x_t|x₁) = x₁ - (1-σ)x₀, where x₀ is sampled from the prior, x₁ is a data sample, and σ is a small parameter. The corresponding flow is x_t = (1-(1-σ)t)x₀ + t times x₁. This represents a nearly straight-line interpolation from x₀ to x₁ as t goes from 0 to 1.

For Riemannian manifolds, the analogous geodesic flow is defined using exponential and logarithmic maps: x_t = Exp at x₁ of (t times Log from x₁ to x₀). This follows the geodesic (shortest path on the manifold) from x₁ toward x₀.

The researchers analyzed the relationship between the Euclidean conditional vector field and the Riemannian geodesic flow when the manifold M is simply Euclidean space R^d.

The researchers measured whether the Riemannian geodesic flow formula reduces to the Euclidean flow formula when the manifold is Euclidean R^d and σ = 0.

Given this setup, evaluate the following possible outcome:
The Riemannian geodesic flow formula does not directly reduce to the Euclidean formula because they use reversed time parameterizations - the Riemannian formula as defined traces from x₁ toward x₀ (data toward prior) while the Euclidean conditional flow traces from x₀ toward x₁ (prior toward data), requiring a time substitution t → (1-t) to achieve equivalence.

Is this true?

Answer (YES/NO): NO